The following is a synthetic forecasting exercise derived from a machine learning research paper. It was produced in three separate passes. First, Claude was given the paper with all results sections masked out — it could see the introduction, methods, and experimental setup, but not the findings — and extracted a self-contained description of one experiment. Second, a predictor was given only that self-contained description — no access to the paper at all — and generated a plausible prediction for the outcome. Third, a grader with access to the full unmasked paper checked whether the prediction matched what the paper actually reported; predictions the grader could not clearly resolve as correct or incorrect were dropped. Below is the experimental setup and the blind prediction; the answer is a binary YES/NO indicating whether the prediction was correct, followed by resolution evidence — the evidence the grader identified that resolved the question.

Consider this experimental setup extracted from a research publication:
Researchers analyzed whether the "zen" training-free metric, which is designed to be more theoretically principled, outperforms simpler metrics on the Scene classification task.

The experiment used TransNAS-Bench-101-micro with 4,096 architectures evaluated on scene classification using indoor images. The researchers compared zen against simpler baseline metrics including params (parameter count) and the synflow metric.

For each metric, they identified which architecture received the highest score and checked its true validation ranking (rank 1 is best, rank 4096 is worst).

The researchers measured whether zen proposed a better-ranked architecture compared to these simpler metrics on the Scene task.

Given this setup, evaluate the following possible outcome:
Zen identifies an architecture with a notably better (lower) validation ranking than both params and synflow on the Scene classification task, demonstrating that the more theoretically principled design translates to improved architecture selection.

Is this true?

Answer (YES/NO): NO